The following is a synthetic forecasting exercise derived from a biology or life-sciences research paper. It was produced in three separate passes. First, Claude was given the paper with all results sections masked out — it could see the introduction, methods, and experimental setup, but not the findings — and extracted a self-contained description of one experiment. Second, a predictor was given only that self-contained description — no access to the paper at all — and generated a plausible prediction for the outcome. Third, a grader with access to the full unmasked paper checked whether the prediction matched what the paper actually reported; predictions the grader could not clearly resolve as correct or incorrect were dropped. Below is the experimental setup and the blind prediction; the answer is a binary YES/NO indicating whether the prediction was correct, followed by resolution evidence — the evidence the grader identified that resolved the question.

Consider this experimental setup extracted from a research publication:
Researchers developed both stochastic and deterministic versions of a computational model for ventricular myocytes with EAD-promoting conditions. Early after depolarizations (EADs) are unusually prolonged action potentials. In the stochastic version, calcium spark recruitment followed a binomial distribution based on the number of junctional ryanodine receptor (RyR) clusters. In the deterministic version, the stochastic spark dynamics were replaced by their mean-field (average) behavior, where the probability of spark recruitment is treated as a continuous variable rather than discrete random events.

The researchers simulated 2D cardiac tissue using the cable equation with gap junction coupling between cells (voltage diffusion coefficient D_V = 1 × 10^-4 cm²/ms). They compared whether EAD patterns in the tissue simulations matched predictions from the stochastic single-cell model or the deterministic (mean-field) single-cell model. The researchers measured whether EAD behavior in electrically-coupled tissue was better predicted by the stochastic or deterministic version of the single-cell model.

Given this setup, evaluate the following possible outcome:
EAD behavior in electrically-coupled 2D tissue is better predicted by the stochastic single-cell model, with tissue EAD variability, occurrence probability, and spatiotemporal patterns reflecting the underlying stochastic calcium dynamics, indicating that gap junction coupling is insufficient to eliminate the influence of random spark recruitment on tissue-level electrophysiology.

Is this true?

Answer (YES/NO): NO